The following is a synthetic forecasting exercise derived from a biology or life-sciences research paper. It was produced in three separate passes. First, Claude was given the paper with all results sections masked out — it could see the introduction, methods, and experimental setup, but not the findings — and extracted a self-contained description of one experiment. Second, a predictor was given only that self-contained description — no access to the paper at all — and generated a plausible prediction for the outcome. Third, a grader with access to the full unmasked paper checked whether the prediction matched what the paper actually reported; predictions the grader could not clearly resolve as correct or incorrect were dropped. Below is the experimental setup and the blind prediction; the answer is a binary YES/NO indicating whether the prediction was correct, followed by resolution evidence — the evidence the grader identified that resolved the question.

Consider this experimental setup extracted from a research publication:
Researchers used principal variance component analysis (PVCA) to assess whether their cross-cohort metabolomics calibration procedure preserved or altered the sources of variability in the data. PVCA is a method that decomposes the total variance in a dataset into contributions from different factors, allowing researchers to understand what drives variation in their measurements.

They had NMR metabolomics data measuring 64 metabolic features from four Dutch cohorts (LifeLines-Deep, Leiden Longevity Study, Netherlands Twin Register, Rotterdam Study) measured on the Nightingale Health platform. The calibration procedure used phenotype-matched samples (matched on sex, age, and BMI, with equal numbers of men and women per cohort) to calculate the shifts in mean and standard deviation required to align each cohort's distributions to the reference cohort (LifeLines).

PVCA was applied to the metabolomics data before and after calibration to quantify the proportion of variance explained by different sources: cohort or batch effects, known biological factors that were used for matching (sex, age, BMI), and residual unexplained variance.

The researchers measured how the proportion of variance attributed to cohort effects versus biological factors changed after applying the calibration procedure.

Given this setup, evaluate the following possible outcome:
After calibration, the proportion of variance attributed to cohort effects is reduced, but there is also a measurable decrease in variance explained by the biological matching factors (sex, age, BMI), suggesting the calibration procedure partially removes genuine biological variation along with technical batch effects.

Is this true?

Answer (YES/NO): NO